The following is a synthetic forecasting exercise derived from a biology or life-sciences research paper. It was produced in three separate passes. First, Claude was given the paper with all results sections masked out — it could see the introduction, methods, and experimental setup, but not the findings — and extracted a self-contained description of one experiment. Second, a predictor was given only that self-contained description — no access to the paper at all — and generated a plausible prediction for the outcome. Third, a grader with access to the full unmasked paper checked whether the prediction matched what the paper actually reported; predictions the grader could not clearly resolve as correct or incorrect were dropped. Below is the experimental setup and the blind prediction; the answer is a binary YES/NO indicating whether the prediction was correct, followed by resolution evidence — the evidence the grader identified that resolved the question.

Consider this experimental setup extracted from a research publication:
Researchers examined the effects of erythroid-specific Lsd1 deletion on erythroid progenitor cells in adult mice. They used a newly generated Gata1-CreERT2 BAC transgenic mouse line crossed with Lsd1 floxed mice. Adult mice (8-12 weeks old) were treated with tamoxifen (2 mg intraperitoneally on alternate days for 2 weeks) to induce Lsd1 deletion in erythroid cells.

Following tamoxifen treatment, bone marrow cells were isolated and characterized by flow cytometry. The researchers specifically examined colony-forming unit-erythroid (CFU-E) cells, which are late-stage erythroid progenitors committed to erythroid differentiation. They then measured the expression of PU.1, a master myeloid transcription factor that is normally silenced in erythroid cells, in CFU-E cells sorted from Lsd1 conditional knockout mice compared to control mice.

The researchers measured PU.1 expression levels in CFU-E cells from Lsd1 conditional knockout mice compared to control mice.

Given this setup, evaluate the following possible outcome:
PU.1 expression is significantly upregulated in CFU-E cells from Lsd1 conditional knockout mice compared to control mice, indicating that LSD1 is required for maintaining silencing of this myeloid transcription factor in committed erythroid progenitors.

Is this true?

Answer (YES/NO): YES